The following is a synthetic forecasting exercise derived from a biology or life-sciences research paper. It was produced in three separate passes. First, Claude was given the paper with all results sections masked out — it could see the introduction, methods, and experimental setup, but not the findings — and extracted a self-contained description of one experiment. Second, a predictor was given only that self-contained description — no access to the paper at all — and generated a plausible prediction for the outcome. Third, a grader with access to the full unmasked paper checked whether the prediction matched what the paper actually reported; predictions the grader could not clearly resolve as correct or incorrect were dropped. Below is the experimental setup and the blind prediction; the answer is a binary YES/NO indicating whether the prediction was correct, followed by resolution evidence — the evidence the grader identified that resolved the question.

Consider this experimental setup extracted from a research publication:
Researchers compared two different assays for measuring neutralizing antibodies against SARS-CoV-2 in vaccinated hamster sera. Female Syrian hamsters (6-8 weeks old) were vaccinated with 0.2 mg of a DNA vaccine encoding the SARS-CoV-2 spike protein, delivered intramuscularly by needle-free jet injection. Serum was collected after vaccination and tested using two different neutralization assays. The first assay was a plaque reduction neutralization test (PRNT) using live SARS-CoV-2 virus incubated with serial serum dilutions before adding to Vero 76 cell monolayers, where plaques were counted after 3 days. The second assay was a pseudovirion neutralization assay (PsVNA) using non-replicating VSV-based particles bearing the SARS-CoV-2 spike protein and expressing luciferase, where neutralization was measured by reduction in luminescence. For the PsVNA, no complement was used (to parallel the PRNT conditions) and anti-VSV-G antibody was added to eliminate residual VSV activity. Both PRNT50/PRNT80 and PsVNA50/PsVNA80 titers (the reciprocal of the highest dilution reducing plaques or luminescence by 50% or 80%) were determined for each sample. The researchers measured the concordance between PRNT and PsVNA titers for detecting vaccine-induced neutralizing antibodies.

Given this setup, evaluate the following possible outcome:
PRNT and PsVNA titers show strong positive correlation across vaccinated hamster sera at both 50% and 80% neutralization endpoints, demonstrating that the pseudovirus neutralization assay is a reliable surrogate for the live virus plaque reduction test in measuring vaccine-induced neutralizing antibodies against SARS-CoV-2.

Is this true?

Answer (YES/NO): YES